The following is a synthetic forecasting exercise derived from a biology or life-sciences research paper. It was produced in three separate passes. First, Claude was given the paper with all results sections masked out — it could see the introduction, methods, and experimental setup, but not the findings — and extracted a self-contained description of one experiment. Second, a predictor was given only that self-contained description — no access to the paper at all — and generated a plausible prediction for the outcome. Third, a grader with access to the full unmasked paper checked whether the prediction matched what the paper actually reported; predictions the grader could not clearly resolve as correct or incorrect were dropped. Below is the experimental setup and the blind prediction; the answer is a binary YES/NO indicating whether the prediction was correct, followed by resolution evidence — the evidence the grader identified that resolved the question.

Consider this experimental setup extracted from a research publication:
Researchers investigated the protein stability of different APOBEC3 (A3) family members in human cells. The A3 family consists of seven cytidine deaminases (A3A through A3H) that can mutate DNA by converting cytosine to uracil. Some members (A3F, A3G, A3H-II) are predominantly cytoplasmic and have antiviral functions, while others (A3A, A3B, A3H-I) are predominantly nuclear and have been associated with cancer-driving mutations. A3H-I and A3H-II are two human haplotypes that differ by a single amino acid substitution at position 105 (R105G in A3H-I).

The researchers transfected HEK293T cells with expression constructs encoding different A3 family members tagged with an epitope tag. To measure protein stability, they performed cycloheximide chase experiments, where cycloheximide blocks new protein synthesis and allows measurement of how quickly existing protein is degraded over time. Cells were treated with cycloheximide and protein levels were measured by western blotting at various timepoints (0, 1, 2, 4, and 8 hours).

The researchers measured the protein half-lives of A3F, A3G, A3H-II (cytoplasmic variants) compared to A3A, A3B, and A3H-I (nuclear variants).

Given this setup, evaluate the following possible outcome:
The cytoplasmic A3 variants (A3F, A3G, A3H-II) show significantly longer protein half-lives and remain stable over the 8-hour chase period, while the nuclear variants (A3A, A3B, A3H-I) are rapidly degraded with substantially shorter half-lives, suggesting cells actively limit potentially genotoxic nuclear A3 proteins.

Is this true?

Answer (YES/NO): YES